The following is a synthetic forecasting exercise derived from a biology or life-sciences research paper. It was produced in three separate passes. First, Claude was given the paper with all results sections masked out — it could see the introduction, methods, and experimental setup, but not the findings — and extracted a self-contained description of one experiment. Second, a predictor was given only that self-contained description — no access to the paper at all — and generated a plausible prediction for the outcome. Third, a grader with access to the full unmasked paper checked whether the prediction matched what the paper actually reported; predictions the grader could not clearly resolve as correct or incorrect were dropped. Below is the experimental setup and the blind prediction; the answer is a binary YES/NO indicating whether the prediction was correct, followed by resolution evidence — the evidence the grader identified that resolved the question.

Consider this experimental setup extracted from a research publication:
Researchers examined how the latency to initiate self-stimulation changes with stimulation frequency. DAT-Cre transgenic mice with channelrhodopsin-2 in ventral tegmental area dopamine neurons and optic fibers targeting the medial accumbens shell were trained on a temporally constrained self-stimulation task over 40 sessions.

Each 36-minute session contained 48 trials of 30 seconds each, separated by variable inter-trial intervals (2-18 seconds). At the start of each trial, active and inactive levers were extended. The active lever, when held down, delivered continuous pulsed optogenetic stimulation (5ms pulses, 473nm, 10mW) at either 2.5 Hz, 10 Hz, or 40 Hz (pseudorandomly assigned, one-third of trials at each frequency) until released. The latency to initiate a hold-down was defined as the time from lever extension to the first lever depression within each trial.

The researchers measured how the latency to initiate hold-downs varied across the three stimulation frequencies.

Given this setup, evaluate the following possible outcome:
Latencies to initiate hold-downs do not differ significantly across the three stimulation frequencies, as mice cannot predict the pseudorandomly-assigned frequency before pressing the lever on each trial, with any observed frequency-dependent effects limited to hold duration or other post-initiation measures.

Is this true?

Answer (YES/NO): YES